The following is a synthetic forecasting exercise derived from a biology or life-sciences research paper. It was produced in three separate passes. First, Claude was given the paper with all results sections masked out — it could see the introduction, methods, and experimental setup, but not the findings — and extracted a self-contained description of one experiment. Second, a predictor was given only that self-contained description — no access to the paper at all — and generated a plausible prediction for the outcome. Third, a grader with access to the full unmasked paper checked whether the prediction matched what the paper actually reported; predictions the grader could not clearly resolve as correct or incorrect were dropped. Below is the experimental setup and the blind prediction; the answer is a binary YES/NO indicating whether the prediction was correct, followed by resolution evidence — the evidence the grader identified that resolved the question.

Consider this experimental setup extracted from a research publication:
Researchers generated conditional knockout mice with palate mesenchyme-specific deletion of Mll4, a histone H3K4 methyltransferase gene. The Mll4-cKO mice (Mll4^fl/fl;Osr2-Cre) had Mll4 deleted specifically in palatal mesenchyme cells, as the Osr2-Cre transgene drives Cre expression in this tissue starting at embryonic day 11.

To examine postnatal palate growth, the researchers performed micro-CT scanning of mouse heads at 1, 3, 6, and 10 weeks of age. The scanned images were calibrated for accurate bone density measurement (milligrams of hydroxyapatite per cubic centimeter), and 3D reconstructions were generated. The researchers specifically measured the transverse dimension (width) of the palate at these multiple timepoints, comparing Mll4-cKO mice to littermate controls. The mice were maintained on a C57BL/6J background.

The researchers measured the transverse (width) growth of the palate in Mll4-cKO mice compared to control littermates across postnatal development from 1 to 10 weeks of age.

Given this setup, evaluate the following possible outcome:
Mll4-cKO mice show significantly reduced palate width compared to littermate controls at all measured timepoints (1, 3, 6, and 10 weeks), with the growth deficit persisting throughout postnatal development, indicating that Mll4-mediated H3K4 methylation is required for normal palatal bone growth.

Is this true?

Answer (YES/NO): NO